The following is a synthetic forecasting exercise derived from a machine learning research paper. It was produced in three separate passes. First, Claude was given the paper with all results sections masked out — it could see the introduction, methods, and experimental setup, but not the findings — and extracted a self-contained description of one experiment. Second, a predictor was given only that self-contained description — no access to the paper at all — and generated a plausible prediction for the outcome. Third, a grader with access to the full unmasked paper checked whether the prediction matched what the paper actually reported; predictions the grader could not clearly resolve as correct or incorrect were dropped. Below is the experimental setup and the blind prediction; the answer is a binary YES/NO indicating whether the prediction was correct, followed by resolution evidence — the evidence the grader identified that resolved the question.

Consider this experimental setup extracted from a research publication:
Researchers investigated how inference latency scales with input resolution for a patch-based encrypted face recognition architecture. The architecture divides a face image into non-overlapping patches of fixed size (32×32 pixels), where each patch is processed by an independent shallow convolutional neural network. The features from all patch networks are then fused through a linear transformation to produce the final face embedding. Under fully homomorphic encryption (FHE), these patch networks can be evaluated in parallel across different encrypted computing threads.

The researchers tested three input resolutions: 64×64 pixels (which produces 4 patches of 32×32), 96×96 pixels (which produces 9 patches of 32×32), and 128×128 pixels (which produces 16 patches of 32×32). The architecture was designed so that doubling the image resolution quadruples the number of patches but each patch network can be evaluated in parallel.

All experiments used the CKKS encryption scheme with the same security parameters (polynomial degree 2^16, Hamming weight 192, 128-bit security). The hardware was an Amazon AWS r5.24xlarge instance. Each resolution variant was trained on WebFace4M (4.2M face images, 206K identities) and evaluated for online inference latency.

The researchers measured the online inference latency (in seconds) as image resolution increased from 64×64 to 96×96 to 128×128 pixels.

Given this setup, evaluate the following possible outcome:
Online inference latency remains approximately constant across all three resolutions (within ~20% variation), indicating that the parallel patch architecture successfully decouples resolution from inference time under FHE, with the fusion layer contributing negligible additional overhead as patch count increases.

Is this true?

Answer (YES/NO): YES